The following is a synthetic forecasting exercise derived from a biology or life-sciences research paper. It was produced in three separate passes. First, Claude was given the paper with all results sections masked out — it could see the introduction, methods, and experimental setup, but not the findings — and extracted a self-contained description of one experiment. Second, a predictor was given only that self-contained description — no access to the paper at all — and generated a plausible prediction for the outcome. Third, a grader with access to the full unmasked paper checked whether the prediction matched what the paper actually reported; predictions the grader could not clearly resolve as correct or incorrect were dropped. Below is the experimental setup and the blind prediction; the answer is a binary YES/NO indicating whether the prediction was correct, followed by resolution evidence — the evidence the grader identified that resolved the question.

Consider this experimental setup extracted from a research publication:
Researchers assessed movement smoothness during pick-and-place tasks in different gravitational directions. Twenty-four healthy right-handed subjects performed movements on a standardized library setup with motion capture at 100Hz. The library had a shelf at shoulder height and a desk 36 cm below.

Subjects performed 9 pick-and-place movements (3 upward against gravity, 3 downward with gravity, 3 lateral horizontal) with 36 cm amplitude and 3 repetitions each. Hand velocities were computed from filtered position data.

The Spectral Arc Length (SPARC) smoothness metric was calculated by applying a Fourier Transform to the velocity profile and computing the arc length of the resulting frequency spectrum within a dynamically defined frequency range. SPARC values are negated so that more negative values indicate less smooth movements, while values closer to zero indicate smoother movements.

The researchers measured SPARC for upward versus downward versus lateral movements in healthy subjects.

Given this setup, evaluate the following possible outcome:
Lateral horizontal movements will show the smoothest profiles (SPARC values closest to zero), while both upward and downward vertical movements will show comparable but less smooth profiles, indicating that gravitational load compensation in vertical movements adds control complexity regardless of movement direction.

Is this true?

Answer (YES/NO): NO